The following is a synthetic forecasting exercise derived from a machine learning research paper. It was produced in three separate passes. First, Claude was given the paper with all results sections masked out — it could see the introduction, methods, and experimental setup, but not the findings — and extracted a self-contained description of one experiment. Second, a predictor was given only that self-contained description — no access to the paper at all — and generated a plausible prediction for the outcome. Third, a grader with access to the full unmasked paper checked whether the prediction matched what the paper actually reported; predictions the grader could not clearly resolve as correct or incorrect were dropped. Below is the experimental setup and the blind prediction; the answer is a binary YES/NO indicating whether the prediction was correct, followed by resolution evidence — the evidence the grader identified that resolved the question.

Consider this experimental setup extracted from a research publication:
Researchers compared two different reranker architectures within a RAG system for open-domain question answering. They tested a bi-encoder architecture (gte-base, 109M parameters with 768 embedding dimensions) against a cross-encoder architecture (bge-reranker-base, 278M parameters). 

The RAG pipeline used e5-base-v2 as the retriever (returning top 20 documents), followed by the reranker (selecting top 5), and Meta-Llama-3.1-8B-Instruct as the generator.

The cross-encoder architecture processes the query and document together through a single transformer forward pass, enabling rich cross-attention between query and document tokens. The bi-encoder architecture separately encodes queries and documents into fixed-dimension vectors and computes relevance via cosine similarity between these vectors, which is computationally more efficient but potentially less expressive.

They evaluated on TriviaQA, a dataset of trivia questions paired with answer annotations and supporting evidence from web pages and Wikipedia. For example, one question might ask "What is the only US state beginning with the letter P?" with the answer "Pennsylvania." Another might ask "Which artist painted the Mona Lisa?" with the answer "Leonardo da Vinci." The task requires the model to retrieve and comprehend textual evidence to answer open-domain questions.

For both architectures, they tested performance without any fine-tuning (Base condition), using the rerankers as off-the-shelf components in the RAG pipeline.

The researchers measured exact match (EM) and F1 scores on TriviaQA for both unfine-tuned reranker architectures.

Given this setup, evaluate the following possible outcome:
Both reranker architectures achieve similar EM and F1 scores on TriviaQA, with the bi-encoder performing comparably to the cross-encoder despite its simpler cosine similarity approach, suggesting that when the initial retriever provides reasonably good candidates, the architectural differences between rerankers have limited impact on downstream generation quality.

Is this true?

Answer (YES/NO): NO